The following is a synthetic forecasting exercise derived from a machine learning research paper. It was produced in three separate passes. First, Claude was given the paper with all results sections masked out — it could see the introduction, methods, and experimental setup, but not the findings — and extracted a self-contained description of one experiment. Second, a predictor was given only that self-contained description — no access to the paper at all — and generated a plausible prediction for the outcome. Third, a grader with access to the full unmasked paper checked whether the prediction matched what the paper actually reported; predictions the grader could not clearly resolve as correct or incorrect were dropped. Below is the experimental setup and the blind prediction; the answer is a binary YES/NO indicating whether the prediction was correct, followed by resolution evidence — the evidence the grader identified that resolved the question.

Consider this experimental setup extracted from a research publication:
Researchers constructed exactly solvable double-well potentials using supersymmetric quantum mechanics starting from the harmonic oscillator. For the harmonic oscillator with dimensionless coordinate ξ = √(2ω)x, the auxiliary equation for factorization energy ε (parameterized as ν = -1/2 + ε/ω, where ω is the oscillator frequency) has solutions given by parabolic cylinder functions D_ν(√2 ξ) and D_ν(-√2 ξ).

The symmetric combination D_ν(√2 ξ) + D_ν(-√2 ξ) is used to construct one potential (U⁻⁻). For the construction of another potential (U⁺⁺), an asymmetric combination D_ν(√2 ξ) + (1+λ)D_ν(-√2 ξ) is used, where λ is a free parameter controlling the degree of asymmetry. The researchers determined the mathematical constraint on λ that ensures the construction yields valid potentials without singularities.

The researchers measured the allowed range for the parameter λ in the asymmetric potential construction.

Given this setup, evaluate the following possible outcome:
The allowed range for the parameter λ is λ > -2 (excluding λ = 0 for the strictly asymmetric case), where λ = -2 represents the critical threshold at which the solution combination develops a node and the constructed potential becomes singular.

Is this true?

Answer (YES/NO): NO